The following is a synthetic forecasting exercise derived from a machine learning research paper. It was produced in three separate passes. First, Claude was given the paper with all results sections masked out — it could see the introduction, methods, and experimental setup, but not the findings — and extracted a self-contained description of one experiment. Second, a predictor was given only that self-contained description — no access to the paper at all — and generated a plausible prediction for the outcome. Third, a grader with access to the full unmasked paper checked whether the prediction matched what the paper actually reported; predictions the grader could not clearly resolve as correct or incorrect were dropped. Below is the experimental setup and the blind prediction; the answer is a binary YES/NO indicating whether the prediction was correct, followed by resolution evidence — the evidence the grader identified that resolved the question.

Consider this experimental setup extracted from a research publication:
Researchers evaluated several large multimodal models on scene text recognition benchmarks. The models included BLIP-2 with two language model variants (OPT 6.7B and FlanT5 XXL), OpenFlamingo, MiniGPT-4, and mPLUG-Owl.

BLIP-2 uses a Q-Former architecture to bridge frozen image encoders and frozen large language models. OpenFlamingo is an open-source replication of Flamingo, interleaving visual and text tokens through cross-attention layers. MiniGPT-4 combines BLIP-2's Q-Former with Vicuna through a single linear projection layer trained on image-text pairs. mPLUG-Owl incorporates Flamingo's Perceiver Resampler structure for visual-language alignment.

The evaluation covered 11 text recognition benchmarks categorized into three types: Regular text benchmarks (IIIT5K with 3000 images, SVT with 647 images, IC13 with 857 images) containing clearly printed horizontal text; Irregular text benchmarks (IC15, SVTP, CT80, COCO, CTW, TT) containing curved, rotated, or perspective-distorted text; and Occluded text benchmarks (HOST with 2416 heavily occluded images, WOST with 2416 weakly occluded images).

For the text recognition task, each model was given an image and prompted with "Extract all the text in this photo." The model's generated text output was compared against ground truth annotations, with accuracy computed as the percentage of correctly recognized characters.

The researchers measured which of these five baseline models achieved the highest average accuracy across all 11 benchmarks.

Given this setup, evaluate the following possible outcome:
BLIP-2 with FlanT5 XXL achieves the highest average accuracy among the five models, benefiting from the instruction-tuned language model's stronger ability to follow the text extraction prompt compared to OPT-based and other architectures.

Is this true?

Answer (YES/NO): YES